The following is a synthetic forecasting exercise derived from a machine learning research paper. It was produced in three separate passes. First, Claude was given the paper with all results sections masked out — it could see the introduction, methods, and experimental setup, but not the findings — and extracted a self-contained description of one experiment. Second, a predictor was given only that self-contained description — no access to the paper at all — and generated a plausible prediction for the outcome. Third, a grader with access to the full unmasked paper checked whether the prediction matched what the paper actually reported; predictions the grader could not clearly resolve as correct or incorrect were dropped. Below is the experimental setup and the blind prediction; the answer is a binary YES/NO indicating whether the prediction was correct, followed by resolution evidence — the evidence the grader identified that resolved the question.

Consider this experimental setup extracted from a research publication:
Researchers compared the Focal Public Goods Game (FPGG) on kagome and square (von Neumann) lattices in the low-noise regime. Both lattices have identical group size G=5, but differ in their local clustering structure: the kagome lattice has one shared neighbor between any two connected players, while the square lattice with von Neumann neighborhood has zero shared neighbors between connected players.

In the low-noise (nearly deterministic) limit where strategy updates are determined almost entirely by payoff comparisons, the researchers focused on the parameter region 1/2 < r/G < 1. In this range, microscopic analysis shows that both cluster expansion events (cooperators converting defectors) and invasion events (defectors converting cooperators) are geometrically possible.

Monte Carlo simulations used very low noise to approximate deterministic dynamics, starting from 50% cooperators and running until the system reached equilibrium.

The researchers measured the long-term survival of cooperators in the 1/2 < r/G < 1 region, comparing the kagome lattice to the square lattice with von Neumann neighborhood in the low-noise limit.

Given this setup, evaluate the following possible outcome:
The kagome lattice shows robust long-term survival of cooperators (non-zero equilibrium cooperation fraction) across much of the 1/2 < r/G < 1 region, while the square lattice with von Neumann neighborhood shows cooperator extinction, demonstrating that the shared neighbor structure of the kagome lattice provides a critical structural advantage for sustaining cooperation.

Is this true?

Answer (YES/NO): YES